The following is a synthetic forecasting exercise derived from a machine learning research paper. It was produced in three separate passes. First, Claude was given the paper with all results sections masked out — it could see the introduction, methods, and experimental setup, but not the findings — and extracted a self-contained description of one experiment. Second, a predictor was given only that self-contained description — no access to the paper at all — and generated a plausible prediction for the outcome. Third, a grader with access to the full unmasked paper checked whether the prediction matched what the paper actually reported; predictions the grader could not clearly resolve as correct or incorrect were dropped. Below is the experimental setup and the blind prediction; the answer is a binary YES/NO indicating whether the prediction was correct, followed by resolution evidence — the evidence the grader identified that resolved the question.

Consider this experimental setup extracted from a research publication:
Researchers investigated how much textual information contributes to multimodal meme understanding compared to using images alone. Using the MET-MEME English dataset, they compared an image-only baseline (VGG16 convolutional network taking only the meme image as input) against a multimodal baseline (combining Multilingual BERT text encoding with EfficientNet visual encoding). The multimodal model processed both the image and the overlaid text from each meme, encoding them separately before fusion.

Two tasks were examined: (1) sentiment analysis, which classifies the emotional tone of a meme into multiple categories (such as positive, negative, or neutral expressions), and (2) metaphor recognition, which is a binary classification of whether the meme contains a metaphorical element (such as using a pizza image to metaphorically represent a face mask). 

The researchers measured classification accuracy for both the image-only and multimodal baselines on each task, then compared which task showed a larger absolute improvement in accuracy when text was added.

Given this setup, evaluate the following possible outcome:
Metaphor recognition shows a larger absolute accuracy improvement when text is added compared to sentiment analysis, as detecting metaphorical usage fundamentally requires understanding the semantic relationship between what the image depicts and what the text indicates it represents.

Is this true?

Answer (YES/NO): NO